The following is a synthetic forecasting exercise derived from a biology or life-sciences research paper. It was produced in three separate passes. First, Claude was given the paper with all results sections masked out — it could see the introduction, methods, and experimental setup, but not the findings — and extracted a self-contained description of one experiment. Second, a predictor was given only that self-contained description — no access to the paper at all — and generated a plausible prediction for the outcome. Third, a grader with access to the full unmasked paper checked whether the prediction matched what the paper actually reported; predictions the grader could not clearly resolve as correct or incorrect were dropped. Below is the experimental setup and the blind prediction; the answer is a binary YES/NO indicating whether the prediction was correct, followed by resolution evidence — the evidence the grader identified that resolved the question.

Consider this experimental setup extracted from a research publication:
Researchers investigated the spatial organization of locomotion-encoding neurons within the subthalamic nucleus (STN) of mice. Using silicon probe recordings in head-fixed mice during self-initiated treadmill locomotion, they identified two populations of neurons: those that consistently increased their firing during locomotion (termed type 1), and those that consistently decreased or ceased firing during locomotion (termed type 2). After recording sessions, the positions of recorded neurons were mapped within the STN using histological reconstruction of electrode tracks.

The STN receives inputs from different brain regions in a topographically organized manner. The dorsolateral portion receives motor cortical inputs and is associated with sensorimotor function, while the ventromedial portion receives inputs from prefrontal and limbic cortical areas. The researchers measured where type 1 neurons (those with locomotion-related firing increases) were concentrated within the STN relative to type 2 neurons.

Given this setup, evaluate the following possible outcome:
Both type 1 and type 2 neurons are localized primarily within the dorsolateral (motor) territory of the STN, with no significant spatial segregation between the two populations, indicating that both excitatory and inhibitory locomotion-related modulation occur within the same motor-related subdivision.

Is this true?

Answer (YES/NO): NO